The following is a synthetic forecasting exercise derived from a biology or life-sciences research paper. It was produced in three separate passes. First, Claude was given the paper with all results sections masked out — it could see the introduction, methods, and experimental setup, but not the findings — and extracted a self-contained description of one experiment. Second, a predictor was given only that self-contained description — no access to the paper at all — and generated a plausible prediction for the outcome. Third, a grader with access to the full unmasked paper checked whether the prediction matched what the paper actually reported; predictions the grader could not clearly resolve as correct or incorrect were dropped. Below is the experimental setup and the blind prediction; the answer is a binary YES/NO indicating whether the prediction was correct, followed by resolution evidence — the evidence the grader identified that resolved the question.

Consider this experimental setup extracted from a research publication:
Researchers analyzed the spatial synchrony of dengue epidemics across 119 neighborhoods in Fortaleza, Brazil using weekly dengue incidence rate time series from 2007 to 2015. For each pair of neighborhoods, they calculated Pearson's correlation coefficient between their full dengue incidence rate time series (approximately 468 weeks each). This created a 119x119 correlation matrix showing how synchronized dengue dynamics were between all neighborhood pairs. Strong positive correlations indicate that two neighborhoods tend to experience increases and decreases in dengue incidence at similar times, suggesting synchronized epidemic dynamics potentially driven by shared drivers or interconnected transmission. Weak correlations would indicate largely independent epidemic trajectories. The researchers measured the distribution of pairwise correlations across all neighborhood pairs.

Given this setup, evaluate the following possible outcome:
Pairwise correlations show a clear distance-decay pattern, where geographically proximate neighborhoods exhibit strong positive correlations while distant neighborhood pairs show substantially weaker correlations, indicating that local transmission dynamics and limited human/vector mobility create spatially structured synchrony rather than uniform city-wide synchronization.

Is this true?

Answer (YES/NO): NO